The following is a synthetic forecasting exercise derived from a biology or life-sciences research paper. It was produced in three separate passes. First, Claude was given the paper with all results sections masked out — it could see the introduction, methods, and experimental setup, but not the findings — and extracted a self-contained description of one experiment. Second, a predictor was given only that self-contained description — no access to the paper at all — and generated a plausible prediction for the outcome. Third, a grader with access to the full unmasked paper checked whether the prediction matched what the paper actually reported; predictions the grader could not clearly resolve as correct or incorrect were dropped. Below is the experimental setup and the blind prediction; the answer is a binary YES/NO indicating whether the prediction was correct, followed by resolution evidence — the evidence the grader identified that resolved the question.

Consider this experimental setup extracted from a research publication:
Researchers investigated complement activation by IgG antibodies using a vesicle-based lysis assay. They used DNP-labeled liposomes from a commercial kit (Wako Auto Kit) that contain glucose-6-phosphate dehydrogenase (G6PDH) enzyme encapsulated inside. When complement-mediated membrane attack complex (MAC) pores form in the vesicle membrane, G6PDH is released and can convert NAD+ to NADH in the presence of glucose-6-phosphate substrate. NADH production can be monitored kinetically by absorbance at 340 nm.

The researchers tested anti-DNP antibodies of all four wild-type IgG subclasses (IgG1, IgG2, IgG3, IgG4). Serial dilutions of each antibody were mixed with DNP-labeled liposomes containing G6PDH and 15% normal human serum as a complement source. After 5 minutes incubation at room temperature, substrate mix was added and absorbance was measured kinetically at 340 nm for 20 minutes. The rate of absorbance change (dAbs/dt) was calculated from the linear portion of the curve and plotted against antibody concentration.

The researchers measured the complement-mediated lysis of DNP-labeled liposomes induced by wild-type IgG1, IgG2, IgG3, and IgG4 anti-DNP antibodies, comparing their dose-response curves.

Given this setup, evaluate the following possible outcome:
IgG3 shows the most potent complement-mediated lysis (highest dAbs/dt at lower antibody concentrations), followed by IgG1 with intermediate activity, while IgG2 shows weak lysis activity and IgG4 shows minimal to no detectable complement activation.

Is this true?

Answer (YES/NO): NO